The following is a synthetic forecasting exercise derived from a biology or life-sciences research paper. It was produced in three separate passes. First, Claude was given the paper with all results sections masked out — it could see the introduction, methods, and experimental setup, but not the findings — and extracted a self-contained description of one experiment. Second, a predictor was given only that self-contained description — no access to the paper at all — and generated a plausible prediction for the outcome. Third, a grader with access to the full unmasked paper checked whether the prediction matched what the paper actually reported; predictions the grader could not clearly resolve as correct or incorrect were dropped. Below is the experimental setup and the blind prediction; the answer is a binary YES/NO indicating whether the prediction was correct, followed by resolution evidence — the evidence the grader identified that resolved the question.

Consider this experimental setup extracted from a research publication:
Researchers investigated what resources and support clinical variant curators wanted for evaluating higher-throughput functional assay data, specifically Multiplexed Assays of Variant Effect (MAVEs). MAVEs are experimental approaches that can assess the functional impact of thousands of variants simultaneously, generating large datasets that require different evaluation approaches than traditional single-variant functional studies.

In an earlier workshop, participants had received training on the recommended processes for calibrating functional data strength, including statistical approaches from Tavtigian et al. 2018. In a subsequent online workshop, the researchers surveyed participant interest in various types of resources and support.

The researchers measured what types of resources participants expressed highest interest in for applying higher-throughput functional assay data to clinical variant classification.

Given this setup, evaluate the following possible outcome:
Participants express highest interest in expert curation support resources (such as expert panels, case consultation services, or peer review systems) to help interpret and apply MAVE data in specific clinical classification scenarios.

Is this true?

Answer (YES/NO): NO